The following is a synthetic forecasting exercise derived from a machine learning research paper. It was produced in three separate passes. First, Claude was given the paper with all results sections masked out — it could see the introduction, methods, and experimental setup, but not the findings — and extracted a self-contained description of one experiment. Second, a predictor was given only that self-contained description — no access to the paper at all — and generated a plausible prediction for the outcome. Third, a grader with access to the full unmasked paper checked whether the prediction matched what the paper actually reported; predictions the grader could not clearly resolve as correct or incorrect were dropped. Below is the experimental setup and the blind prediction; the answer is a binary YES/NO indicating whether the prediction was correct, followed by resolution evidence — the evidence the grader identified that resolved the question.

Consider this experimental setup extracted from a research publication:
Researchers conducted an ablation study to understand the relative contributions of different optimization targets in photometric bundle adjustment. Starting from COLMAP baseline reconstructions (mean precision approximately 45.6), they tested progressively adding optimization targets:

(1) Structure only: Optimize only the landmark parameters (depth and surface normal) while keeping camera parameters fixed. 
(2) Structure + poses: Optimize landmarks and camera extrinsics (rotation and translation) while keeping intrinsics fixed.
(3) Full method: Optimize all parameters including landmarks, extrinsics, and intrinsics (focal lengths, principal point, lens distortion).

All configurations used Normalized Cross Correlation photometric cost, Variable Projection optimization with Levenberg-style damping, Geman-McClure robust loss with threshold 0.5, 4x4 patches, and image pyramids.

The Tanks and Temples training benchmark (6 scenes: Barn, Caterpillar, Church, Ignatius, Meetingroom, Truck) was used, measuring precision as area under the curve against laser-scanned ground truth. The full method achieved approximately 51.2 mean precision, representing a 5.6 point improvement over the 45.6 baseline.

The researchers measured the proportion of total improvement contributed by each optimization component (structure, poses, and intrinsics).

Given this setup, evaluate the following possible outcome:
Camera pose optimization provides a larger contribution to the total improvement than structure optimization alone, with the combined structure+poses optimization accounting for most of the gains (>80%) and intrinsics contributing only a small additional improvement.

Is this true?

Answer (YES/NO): NO